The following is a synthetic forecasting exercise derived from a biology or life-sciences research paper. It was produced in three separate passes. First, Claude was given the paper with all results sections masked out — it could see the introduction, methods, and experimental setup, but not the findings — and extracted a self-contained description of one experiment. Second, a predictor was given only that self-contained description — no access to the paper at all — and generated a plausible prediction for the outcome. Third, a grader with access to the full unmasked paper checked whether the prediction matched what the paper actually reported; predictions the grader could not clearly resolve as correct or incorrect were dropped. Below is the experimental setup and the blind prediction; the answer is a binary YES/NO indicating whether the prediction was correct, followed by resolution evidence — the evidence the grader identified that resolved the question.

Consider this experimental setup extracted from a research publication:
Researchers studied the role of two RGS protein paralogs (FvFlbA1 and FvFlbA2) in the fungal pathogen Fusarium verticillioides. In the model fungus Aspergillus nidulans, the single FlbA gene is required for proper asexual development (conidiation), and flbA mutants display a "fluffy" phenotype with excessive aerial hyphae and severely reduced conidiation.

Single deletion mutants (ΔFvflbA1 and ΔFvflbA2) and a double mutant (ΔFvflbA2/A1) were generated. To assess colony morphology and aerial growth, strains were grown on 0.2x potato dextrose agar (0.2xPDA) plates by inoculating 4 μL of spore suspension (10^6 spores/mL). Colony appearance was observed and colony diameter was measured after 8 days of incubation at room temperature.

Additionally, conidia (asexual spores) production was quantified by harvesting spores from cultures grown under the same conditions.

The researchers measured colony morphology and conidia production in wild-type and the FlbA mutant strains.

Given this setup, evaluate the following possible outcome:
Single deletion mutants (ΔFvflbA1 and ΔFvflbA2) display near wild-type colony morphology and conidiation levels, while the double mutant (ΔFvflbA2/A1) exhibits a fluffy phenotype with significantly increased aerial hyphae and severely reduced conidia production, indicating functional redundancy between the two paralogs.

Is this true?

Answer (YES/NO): NO